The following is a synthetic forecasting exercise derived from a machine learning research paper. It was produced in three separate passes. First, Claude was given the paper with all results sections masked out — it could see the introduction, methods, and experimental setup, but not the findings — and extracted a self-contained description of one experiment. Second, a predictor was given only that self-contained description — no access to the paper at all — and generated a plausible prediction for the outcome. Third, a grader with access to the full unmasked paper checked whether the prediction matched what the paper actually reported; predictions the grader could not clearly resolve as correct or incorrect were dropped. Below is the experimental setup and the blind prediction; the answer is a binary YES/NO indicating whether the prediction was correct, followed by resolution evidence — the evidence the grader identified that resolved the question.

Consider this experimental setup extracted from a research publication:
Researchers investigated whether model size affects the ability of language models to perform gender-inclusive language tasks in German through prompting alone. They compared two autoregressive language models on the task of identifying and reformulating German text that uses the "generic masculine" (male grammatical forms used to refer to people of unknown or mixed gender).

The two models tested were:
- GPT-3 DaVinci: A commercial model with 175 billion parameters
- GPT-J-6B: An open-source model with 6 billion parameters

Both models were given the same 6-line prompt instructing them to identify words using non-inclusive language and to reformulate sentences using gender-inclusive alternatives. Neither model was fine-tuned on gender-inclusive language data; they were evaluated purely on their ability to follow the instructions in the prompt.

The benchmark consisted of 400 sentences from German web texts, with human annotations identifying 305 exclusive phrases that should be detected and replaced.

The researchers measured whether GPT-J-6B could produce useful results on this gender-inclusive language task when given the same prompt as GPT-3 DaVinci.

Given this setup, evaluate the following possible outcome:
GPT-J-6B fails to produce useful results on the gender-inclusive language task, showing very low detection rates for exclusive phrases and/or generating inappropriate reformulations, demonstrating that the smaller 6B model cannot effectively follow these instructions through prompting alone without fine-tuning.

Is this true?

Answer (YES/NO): YES